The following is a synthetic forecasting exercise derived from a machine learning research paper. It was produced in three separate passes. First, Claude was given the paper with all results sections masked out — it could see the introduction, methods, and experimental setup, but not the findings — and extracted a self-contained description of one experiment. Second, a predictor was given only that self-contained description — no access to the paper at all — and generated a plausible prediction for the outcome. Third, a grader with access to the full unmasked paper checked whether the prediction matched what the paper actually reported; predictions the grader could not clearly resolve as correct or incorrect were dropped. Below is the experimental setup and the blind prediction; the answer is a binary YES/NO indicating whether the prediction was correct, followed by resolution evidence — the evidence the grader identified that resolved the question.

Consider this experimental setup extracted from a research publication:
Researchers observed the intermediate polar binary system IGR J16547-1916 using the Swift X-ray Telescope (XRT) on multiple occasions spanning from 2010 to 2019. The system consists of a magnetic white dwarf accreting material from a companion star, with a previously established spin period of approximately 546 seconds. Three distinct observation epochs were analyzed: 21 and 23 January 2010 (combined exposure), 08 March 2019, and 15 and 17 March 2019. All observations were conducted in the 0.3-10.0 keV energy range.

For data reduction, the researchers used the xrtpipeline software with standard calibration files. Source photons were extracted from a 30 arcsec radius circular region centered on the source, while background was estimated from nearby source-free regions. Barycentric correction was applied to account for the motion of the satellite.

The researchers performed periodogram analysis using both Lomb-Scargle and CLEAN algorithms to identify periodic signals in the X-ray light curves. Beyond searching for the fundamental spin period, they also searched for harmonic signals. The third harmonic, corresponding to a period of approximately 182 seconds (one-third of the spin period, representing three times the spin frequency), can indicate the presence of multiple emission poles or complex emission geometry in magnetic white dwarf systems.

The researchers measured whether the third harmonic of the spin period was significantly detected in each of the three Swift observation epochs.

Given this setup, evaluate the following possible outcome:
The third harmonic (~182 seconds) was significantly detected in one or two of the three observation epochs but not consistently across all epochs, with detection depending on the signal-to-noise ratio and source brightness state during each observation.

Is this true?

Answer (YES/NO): YES